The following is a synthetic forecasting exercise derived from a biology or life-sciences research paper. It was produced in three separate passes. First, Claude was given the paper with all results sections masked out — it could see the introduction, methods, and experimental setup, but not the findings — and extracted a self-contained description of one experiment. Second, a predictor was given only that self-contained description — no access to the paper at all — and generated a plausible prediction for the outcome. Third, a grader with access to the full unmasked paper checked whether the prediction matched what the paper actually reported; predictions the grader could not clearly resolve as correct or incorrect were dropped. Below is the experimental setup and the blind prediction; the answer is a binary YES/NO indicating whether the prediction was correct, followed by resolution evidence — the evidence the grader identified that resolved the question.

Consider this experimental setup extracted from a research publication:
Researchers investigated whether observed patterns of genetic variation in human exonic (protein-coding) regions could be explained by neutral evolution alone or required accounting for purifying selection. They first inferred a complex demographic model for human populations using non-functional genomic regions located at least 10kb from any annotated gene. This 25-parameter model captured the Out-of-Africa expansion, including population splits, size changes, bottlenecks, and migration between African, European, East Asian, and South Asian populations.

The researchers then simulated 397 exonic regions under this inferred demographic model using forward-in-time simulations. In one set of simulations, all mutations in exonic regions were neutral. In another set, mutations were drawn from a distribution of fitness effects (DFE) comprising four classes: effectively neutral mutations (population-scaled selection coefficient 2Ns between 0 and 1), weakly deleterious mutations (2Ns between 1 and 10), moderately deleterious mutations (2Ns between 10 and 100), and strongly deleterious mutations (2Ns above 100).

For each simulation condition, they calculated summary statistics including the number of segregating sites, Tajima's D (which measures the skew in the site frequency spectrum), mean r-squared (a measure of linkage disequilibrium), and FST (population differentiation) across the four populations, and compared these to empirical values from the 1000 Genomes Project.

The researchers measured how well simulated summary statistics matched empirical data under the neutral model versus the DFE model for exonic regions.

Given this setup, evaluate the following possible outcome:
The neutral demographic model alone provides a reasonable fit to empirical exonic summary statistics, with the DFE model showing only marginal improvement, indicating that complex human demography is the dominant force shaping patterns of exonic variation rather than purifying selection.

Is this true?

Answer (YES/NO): NO